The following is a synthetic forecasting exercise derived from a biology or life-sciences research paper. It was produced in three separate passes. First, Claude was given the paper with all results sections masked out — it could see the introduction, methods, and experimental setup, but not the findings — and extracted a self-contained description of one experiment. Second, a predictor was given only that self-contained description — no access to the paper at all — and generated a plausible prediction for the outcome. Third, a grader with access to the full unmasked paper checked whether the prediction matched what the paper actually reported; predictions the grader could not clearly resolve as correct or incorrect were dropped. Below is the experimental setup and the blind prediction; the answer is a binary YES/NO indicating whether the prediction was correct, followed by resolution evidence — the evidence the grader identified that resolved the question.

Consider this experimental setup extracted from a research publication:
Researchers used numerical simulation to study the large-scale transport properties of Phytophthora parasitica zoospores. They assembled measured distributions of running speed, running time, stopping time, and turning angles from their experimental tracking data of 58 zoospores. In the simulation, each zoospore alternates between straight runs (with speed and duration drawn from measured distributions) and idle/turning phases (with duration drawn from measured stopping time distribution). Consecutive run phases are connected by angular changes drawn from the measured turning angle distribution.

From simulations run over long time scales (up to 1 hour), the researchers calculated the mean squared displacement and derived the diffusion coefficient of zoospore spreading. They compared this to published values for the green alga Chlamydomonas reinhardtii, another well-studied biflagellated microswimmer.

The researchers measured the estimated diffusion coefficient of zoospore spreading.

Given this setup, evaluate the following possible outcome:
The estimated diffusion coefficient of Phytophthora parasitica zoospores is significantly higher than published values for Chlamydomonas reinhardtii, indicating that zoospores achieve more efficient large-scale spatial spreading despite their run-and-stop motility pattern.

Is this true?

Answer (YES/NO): NO